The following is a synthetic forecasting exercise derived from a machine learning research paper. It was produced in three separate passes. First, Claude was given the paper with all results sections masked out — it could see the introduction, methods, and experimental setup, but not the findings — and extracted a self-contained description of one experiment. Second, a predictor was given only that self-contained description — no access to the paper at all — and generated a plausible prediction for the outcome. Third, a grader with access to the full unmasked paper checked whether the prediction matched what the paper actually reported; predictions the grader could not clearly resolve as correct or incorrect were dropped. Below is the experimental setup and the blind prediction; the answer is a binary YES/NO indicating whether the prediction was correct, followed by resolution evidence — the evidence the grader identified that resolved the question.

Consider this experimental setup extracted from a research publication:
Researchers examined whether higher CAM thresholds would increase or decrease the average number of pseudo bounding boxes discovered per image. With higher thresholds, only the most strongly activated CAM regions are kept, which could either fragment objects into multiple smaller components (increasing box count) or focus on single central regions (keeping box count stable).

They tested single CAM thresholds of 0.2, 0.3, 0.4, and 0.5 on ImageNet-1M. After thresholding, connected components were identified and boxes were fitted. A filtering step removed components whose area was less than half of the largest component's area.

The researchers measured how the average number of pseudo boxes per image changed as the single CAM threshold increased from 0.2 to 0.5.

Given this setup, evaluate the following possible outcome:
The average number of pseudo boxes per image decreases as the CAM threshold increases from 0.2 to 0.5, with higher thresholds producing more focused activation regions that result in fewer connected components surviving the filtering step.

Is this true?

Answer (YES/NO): NO